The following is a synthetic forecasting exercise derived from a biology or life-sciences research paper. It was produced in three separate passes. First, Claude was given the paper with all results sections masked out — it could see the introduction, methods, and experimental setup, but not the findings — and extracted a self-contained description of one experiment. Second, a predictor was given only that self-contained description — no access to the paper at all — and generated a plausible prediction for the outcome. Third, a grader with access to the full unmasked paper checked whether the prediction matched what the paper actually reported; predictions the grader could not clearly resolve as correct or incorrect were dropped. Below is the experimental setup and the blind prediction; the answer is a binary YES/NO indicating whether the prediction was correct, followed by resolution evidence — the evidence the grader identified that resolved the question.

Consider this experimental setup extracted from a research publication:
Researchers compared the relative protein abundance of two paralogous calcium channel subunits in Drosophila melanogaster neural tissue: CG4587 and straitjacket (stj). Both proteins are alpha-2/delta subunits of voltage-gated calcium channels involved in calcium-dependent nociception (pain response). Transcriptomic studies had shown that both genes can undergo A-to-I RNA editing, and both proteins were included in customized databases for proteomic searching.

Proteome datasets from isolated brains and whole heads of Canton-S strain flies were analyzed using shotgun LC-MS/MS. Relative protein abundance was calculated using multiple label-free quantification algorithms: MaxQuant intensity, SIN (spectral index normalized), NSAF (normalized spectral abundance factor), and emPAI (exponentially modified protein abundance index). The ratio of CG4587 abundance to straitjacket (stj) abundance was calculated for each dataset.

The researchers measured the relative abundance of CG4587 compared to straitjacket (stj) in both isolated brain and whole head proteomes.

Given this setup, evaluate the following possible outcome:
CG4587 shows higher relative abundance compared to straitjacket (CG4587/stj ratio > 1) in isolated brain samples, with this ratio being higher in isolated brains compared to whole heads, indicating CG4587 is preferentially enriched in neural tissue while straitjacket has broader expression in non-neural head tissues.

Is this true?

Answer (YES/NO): YES